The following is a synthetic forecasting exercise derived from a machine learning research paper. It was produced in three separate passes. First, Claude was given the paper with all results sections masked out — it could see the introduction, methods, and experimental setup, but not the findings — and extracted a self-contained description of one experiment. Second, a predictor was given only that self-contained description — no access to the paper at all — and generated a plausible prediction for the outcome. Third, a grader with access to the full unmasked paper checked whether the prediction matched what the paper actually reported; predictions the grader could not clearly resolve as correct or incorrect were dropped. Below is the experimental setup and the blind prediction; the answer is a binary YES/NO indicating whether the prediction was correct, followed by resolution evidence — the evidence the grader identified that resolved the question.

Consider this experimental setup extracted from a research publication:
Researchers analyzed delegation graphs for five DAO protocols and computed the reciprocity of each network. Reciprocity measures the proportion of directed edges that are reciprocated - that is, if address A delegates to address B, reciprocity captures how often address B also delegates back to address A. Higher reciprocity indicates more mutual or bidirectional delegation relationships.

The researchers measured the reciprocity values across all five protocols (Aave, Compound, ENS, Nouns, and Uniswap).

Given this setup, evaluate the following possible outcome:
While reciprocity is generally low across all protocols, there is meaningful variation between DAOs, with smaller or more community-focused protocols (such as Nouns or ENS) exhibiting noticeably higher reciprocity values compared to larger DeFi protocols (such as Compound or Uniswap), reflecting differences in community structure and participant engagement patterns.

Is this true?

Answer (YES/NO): NO